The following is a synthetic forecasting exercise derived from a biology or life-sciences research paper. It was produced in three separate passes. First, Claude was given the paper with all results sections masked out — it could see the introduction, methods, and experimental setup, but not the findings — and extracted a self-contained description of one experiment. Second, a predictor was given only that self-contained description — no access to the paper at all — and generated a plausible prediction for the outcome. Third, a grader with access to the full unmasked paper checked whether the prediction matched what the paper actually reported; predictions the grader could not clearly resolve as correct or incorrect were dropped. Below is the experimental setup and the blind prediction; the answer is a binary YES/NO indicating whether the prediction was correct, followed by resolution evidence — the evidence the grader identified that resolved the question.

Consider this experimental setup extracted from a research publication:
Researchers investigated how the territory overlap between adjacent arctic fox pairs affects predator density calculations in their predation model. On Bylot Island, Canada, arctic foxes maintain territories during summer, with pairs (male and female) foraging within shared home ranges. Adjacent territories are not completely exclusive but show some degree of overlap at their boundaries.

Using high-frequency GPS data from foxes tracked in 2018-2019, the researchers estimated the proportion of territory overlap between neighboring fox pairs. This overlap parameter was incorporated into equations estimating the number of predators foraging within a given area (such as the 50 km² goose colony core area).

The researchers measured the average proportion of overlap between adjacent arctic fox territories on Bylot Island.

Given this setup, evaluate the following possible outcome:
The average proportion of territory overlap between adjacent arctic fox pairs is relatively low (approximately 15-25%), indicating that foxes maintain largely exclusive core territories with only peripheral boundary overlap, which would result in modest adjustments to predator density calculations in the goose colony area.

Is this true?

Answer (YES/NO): YES